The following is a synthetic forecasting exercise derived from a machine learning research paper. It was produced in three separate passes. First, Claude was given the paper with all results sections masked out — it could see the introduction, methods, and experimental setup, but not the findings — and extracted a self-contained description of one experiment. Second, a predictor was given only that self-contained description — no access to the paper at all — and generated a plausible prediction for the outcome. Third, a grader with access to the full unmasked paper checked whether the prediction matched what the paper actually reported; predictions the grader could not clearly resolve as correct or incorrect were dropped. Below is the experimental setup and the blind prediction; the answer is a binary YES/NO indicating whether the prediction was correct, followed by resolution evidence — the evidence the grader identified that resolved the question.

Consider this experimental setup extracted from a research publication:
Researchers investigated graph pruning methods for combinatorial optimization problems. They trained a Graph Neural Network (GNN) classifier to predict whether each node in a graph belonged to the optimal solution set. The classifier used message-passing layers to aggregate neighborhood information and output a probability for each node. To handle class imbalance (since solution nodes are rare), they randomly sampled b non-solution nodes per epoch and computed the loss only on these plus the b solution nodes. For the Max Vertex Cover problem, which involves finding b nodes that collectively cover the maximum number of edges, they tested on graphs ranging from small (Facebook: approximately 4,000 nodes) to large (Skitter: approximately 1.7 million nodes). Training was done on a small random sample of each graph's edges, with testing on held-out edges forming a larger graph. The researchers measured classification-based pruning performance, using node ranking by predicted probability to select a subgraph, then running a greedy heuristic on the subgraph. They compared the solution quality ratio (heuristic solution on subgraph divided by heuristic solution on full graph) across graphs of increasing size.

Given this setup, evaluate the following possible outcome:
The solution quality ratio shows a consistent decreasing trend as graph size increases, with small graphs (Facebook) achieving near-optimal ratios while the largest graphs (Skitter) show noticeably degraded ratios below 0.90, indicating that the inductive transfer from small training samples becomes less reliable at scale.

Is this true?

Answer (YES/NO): NO